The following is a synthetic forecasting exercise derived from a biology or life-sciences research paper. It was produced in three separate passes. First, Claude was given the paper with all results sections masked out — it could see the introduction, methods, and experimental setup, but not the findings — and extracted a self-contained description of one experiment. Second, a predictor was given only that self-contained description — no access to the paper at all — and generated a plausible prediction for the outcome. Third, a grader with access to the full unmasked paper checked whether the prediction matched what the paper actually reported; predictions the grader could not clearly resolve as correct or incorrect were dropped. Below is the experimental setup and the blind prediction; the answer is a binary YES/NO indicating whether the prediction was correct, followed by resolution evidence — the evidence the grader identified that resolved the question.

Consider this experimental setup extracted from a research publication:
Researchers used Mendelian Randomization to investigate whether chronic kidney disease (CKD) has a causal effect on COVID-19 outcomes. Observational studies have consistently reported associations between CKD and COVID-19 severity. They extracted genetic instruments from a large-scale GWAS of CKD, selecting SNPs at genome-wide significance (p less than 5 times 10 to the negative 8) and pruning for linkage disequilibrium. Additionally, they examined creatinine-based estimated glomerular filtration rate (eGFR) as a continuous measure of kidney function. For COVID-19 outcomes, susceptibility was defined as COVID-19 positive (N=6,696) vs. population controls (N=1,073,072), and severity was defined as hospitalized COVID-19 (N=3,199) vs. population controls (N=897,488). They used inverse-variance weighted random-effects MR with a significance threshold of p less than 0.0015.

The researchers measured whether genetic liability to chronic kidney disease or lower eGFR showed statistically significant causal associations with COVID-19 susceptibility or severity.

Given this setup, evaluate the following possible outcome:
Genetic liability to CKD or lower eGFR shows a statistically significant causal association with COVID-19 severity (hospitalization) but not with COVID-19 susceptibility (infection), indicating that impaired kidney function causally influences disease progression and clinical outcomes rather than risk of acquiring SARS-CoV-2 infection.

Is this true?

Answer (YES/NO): NO